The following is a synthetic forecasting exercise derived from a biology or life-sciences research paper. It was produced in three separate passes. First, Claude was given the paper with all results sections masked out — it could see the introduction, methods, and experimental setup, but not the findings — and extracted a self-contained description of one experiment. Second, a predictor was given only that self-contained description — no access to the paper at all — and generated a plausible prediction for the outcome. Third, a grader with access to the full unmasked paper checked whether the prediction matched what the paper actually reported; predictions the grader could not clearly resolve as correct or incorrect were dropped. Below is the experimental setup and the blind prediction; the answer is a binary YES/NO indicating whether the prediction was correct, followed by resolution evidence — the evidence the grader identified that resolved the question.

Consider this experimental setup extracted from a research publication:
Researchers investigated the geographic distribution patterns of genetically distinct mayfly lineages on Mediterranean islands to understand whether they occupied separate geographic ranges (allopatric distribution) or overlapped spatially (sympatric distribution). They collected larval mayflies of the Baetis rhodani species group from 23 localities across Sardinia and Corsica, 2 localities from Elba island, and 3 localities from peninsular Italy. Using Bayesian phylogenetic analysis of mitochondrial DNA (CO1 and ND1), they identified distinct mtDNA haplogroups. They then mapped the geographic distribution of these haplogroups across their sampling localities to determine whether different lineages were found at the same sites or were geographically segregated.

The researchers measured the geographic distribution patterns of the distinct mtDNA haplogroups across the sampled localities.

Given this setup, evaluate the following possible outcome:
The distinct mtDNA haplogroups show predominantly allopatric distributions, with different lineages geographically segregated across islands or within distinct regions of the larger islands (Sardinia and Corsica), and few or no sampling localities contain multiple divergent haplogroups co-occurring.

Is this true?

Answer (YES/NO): NO